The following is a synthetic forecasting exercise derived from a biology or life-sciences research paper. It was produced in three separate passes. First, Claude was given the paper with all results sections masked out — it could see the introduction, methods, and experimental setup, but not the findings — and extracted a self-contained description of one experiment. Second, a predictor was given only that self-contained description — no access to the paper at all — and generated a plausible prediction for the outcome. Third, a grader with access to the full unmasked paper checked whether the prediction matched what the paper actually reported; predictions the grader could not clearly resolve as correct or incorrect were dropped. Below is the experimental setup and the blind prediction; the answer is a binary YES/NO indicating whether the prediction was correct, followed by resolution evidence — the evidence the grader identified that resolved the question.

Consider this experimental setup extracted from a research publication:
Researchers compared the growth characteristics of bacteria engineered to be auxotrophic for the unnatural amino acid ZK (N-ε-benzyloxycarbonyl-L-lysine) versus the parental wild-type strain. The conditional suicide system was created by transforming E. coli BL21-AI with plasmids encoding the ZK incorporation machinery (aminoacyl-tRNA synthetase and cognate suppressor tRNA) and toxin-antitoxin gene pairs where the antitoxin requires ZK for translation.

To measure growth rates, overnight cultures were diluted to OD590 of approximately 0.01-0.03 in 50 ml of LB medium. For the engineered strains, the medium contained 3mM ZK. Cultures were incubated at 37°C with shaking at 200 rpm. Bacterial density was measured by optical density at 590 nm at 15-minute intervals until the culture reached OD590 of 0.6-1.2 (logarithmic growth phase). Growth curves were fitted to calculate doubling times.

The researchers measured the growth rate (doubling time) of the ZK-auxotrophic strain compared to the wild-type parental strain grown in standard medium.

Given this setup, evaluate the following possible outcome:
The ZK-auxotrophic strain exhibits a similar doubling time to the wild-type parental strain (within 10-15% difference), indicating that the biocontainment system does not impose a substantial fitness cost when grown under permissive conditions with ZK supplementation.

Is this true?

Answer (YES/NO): NO